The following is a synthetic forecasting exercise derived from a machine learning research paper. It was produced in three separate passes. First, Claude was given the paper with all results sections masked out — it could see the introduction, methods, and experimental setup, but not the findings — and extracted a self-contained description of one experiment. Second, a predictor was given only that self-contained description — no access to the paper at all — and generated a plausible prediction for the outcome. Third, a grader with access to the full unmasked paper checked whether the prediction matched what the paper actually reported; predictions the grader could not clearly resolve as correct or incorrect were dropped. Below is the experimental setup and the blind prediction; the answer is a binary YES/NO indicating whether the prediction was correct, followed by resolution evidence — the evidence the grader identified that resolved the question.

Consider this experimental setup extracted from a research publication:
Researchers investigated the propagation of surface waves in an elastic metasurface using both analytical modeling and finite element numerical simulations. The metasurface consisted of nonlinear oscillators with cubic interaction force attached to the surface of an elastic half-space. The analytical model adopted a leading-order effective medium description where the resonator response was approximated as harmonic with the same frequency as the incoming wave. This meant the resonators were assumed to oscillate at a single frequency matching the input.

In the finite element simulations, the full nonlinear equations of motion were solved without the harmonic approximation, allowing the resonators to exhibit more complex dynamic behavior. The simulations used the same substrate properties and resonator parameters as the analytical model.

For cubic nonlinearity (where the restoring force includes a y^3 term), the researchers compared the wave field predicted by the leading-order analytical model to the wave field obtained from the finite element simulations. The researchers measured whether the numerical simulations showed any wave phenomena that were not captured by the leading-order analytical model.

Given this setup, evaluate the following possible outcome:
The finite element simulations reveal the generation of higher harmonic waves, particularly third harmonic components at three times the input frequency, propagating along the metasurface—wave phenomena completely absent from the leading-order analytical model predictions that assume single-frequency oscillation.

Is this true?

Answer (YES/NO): YES